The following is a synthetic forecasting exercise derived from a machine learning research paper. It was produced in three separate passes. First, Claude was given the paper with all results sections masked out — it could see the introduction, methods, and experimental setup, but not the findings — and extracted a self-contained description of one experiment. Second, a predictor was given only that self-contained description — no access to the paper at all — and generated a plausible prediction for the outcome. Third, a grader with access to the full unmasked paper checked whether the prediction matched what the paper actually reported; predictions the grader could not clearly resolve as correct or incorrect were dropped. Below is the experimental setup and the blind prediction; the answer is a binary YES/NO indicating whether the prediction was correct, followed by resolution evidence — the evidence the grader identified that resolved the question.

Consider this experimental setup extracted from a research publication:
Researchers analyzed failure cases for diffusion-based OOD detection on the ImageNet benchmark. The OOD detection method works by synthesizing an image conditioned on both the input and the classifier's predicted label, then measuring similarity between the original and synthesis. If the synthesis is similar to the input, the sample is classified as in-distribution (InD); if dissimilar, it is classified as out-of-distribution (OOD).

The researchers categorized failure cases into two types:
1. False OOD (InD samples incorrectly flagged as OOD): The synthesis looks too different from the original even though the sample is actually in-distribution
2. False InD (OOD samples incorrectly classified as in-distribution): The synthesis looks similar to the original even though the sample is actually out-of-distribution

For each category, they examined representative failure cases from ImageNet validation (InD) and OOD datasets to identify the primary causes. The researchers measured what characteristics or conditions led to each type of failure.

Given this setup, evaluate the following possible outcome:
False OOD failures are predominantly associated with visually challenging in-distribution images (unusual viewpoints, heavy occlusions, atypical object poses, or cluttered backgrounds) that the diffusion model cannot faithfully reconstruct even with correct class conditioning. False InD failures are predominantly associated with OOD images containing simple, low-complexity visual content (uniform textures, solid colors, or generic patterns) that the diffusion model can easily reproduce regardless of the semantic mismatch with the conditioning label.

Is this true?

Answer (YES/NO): NO